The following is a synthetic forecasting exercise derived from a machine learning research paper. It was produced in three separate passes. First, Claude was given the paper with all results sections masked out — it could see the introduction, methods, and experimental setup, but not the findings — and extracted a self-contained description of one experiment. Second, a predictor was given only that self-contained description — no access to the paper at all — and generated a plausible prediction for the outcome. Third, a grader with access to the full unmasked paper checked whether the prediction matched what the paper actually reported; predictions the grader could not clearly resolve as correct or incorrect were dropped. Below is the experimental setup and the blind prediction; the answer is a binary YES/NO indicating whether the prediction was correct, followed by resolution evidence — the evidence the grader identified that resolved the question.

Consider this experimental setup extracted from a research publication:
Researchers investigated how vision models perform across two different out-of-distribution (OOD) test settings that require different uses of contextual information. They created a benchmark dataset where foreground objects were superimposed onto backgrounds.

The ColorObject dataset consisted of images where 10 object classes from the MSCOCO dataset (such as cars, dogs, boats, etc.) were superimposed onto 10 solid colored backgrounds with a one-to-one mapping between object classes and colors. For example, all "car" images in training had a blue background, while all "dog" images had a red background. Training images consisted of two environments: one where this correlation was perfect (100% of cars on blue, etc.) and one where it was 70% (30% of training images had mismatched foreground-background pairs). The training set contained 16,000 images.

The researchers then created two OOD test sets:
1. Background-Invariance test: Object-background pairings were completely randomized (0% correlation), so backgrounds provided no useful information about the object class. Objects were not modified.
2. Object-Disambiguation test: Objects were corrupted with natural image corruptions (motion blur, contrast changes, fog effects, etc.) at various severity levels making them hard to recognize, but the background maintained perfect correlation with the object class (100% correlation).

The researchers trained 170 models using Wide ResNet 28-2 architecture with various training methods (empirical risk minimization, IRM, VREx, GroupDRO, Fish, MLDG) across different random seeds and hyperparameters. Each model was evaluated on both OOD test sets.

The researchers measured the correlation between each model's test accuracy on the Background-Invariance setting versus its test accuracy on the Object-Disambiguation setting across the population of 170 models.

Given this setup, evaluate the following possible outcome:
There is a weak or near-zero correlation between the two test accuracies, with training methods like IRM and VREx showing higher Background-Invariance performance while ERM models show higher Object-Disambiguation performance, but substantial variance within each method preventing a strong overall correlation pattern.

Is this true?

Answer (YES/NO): NO